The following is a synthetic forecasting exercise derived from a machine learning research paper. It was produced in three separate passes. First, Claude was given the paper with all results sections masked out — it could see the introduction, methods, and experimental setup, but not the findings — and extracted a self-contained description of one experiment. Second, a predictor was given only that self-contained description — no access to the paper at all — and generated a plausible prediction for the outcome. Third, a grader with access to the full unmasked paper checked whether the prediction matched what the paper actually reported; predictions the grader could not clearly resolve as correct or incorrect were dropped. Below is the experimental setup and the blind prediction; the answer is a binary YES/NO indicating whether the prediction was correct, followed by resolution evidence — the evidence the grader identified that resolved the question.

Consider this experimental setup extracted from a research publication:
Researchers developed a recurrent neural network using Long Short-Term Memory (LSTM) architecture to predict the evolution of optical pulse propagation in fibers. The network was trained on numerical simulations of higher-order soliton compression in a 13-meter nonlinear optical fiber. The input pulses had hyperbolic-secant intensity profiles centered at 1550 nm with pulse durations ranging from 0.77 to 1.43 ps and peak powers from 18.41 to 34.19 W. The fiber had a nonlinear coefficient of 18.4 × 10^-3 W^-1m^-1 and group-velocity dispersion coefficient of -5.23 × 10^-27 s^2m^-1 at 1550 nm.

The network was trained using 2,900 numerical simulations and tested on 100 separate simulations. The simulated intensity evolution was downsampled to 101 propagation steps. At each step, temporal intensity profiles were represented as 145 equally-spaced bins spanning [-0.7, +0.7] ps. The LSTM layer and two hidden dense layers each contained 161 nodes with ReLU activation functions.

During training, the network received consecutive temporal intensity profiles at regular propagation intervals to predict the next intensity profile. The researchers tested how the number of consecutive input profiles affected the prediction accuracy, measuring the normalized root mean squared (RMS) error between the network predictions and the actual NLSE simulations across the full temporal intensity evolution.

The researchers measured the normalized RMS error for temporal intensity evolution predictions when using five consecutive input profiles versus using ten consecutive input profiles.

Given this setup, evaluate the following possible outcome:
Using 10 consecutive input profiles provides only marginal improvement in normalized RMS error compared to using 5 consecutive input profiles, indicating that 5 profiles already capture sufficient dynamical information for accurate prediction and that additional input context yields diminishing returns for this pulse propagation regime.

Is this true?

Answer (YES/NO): NO